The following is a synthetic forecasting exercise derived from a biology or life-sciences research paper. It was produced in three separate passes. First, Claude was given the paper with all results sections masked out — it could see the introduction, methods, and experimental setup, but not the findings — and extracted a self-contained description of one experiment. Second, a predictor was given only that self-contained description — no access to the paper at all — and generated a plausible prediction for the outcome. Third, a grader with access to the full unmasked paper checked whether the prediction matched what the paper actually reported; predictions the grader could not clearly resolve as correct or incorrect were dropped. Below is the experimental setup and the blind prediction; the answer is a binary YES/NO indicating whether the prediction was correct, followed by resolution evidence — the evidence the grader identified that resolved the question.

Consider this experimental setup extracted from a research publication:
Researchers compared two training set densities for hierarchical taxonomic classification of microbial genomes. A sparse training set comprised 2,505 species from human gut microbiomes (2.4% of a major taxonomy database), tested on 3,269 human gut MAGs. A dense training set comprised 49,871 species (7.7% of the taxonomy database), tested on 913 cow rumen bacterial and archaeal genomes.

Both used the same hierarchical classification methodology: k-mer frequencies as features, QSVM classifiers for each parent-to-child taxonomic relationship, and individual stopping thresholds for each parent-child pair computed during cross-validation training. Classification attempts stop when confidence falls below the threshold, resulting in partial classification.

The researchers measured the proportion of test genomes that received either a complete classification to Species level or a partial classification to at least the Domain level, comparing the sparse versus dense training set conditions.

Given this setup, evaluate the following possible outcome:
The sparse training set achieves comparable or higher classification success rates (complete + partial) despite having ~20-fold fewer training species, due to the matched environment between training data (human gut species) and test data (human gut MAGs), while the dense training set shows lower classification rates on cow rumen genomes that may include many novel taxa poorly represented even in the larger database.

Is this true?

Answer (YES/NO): NO